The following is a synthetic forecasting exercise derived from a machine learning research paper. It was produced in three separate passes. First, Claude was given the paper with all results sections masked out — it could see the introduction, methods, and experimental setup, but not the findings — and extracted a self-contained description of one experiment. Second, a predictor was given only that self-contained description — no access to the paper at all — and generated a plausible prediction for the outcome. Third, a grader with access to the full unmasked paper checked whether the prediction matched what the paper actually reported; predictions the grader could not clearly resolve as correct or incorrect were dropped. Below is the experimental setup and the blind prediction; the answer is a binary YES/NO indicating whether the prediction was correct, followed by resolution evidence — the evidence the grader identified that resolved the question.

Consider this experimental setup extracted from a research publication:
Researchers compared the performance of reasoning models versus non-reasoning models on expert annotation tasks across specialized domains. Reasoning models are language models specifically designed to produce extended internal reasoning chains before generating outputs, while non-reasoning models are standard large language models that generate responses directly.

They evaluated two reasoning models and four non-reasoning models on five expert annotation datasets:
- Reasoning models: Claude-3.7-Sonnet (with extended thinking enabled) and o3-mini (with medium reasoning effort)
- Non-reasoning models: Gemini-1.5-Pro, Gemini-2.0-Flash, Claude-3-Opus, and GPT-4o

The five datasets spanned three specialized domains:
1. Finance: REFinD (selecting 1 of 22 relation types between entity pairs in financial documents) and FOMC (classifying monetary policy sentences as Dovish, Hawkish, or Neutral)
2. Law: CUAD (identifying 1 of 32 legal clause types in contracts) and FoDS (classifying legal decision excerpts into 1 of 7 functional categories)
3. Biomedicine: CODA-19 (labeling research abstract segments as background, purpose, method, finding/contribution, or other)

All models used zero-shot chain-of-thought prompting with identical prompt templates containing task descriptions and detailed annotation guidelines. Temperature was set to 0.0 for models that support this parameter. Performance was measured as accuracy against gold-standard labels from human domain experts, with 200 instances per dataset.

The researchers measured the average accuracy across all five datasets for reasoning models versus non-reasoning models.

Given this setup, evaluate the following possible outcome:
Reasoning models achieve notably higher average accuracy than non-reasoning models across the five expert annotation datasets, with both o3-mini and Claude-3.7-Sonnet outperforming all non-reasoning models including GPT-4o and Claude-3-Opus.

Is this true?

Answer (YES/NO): NO